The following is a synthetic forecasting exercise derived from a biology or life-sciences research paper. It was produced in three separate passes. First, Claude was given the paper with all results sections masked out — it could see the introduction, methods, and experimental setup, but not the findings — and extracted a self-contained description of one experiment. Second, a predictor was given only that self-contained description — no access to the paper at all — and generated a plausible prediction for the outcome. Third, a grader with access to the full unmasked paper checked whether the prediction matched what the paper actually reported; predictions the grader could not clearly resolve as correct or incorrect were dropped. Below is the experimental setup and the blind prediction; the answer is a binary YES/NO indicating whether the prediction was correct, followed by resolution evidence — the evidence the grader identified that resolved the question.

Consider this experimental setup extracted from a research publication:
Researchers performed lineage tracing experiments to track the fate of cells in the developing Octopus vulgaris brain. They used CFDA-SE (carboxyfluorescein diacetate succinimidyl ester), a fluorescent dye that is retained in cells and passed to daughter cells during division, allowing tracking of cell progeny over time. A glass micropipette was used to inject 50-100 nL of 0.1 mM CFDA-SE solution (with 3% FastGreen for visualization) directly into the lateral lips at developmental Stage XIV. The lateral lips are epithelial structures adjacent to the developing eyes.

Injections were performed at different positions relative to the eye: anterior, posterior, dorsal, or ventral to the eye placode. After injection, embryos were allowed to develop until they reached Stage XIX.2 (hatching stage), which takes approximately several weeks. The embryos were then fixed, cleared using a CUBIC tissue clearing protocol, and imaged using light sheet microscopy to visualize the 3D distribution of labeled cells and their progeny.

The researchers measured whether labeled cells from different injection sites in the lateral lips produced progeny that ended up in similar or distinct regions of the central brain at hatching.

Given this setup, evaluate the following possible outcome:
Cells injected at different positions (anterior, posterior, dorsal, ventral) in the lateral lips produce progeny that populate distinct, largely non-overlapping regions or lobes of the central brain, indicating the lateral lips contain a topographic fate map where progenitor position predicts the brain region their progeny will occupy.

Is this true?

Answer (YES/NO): YES